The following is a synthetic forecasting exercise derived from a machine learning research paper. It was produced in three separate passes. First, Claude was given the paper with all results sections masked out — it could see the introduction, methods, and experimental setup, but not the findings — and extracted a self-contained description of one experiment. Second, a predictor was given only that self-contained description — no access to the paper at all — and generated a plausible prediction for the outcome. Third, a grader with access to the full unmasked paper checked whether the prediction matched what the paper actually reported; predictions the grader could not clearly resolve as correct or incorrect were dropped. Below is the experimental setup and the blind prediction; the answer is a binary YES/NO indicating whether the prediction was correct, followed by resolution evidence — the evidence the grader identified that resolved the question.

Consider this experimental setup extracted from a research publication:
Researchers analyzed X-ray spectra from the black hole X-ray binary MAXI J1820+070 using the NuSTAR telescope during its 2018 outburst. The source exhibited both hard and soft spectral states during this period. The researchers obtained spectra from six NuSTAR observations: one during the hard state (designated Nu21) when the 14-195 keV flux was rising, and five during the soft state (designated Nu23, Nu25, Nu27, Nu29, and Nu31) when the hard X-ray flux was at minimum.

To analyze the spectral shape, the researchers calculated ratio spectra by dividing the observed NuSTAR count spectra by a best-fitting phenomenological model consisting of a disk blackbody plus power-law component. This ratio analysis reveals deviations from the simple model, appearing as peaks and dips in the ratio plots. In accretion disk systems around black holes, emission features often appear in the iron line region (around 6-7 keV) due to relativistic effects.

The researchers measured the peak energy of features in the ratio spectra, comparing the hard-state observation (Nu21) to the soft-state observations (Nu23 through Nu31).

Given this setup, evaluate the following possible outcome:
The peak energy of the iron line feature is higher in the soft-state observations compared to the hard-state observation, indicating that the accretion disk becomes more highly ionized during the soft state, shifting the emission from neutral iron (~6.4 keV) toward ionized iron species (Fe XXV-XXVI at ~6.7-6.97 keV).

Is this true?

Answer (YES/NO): NO